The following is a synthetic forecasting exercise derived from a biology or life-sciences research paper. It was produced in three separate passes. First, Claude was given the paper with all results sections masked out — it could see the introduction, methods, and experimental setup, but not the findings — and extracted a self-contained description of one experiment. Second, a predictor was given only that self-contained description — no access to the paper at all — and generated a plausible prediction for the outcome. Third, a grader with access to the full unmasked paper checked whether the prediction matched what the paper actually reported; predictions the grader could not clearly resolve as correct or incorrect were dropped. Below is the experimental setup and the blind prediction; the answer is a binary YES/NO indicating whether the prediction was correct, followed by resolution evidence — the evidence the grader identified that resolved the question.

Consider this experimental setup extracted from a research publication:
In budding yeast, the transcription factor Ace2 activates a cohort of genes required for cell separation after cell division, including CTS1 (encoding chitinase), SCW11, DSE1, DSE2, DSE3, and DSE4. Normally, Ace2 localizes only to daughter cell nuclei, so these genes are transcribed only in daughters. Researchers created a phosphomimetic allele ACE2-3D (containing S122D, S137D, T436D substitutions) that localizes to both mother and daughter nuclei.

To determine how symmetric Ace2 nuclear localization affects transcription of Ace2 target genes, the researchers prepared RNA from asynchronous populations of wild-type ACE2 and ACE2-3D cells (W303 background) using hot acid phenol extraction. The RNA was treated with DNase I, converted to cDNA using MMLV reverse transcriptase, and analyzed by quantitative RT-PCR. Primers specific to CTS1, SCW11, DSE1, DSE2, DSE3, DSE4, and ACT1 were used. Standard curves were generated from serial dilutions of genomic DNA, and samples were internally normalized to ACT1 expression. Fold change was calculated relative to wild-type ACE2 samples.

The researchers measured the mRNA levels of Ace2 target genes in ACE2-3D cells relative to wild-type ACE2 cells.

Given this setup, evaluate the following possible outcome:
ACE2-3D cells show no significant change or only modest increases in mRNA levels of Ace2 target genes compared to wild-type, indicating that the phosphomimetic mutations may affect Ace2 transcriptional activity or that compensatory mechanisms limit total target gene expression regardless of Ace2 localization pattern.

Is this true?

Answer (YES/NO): YES